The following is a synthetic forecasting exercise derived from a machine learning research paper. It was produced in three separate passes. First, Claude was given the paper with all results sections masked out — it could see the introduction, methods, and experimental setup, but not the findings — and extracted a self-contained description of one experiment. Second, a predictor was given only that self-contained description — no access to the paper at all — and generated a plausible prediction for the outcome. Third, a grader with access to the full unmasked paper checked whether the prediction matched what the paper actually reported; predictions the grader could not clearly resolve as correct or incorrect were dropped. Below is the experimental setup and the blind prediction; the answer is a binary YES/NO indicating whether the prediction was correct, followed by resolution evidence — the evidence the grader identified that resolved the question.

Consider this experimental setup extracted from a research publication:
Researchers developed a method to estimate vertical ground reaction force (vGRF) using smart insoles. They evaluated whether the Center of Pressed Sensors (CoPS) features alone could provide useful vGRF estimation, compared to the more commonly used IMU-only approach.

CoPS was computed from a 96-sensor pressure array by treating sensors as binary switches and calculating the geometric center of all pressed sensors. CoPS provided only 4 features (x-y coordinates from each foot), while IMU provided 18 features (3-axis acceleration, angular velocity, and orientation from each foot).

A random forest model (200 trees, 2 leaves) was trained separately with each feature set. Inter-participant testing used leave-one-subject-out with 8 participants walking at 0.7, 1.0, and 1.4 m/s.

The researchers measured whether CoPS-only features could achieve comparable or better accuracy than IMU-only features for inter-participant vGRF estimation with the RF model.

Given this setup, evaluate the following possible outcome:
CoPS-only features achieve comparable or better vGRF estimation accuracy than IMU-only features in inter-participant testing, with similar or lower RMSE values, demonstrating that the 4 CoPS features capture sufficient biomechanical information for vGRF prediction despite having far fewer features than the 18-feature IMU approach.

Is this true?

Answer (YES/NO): NO